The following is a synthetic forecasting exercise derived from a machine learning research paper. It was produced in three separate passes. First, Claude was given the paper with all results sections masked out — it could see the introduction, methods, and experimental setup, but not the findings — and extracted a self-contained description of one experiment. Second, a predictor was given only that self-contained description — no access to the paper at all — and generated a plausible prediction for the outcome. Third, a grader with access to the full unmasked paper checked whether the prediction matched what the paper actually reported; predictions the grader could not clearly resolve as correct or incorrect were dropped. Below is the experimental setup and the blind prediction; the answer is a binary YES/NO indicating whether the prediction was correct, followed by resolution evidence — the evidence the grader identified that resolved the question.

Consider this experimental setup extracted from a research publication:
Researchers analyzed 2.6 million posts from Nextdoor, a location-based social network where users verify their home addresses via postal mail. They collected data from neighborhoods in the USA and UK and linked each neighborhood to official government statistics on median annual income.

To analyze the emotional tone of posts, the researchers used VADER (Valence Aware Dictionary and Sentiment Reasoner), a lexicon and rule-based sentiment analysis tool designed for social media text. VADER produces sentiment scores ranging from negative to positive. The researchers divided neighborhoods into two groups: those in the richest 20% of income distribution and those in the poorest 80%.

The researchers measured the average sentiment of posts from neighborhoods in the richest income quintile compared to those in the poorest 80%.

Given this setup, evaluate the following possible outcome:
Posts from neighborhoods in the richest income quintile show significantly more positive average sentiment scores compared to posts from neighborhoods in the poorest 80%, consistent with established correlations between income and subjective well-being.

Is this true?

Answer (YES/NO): YES